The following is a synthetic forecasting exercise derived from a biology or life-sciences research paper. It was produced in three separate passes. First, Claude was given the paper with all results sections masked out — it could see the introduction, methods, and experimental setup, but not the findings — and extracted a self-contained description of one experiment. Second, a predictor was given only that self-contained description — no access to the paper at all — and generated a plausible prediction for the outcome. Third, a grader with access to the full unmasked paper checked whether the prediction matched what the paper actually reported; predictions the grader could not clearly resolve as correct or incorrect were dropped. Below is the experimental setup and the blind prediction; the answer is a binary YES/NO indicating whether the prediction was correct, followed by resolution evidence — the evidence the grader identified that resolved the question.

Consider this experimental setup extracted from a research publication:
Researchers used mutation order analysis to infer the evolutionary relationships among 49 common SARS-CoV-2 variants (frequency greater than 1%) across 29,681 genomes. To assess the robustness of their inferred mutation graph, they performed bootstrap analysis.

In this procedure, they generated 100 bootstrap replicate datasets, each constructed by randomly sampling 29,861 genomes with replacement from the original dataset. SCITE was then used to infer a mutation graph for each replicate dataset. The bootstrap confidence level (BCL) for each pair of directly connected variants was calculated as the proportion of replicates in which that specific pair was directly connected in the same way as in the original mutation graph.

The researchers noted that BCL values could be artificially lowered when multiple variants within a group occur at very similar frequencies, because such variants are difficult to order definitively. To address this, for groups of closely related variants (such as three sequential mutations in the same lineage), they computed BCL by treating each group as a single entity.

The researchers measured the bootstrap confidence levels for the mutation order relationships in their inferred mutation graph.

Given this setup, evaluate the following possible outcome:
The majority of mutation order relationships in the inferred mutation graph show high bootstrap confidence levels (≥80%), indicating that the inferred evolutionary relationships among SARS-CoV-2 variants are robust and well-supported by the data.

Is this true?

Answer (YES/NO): YES